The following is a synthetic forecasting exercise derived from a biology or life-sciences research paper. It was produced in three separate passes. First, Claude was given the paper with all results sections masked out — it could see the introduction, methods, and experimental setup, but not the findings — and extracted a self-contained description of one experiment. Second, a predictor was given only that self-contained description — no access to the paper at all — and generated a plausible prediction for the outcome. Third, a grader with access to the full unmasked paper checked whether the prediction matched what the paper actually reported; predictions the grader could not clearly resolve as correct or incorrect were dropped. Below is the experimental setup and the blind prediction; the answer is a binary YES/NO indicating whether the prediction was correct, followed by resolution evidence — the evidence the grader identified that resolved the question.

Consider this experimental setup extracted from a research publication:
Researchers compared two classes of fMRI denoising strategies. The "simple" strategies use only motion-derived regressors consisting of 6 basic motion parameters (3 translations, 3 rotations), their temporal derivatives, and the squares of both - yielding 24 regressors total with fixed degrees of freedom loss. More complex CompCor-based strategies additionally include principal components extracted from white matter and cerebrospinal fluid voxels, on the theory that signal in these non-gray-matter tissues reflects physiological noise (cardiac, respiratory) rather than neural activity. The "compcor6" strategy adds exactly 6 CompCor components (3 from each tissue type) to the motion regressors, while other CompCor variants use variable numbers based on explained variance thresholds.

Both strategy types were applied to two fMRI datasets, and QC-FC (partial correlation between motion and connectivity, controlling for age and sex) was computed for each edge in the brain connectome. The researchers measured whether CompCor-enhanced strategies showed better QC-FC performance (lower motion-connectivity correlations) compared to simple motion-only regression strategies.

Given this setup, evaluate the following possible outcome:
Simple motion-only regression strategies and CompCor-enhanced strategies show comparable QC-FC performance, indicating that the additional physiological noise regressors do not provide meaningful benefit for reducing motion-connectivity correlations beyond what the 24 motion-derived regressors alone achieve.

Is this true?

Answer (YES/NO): NO